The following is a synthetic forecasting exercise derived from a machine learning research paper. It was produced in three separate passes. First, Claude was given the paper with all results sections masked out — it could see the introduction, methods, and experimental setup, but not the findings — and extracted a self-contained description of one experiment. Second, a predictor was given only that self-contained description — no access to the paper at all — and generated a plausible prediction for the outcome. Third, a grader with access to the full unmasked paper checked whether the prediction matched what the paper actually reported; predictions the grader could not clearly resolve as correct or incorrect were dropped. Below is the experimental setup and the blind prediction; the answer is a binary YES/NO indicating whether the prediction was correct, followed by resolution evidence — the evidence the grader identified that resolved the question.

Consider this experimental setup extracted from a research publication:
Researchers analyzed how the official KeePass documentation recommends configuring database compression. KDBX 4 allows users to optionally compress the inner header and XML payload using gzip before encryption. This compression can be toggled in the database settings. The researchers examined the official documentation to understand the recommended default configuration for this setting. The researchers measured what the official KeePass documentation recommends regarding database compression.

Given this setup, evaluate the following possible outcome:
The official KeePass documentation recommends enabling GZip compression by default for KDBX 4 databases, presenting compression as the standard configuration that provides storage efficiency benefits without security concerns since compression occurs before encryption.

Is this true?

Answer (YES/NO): NO